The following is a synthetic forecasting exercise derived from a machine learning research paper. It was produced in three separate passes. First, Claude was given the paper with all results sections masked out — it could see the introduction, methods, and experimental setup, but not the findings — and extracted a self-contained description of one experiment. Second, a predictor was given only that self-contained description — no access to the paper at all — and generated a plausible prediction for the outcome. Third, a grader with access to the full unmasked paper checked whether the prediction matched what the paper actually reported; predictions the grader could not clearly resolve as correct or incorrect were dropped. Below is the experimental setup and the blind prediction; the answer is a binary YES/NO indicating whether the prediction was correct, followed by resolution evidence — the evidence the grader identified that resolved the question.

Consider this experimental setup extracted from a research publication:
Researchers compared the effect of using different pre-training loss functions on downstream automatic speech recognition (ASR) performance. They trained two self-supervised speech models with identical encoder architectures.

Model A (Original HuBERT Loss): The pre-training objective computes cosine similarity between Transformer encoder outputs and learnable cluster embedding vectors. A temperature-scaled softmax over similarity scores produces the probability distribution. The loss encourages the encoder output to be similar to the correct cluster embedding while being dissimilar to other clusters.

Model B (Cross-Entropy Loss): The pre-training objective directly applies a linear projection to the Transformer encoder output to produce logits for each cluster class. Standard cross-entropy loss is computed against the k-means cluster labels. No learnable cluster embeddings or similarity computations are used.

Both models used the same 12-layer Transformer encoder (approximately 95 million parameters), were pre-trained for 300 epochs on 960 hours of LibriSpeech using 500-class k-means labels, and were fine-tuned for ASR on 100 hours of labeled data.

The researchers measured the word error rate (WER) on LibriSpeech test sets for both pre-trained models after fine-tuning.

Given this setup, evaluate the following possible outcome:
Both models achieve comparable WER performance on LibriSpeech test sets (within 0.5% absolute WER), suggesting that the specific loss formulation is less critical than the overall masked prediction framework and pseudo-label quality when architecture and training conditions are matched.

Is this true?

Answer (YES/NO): NO